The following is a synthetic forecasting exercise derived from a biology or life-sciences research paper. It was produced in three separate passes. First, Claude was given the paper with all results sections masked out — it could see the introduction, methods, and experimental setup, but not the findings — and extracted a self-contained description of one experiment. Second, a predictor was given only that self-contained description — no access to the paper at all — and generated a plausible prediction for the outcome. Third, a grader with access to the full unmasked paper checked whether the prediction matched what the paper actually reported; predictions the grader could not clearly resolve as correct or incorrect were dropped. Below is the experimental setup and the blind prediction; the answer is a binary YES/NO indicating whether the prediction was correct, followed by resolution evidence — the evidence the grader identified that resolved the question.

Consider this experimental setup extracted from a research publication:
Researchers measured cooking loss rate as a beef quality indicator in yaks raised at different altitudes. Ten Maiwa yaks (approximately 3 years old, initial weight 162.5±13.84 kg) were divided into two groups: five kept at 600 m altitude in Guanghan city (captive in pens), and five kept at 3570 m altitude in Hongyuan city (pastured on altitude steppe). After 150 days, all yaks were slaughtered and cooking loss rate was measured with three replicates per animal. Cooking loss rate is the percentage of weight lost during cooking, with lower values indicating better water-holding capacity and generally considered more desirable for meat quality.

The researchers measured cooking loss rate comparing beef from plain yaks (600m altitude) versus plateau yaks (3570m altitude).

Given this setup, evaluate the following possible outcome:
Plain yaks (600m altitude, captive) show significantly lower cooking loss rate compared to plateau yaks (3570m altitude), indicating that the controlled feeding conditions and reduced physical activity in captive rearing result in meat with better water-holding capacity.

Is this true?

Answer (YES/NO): NO